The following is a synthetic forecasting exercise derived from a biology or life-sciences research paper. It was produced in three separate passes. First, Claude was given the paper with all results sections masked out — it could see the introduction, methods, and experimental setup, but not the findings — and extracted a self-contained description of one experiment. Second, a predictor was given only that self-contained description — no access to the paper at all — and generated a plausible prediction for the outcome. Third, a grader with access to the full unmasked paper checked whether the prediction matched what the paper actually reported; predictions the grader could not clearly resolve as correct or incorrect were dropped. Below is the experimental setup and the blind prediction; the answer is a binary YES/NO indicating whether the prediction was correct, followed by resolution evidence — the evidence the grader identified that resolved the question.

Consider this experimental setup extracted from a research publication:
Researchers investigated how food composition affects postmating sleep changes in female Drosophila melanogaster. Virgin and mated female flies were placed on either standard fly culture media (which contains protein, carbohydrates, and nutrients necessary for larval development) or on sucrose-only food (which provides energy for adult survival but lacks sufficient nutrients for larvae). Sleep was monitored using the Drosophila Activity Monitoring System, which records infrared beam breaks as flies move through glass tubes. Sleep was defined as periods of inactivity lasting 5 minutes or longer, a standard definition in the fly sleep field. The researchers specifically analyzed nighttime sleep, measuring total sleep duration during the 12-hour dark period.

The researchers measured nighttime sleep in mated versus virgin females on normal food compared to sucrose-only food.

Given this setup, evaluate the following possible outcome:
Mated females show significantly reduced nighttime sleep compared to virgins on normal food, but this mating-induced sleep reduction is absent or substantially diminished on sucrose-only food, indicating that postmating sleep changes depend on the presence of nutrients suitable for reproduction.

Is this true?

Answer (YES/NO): YES